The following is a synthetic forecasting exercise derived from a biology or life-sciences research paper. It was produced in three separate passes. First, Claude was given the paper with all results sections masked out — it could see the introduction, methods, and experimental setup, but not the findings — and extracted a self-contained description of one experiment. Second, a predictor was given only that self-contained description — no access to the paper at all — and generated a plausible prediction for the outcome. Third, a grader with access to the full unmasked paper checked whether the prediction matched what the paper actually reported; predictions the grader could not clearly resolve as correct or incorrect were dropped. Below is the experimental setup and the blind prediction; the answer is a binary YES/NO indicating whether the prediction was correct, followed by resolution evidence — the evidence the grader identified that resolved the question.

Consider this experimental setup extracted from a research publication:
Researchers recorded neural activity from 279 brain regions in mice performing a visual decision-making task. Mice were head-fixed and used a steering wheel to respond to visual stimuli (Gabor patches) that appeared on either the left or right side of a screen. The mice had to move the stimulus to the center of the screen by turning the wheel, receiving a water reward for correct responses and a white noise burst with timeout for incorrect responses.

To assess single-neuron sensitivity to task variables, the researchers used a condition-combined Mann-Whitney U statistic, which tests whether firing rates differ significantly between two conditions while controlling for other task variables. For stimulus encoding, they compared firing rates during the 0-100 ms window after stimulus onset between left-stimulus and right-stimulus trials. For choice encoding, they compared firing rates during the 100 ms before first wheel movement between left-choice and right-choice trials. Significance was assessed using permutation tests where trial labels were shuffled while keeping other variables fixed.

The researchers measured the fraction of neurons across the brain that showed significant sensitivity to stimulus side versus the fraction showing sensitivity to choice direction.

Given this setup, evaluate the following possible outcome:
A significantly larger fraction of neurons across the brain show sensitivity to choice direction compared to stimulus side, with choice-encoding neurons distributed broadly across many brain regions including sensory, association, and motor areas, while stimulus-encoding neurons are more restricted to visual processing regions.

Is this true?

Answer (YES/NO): YES